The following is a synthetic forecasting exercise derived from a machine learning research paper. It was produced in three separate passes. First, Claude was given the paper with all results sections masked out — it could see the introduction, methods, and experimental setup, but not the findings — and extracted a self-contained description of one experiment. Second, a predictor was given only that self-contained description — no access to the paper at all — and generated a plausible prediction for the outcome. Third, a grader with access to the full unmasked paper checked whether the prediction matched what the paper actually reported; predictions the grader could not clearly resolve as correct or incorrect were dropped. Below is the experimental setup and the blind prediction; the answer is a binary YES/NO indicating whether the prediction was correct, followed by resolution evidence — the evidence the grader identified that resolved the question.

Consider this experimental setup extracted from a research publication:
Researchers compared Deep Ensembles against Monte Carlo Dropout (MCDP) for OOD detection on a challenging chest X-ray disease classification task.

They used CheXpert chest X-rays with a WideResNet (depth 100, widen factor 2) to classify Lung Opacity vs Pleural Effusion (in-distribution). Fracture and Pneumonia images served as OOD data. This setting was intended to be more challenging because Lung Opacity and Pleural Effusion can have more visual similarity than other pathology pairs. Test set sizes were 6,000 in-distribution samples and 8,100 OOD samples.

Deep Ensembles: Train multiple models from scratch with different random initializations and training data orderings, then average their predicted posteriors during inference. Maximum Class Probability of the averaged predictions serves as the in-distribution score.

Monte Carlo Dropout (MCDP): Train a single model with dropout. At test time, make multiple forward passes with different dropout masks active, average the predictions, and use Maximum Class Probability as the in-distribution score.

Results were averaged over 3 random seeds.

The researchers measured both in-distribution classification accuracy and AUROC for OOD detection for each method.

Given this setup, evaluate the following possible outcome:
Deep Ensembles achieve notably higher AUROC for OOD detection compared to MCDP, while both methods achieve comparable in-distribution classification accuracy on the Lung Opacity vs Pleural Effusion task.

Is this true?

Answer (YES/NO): NO